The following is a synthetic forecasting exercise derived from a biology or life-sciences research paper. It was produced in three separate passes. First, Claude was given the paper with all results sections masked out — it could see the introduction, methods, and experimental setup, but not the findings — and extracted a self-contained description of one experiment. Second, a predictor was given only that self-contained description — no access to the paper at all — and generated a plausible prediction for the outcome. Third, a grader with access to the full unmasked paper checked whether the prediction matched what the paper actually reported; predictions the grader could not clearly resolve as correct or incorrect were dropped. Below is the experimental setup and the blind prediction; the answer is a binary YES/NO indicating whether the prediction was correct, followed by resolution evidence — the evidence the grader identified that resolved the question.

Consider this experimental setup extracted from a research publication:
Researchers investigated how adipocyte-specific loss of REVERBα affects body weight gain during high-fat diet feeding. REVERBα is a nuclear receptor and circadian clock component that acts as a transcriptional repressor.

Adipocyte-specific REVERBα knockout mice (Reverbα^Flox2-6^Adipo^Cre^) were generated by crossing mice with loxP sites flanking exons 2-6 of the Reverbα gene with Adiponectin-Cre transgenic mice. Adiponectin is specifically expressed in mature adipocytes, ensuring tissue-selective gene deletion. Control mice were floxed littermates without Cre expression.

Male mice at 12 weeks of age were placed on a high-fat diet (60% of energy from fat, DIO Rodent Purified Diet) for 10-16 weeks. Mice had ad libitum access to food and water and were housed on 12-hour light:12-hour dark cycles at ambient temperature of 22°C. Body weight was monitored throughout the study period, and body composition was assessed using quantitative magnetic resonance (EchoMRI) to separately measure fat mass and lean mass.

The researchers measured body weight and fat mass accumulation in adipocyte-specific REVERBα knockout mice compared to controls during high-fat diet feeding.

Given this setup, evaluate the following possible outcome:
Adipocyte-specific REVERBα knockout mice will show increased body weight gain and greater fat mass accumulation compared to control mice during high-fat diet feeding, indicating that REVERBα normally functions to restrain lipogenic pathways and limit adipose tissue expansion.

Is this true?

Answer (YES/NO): YES